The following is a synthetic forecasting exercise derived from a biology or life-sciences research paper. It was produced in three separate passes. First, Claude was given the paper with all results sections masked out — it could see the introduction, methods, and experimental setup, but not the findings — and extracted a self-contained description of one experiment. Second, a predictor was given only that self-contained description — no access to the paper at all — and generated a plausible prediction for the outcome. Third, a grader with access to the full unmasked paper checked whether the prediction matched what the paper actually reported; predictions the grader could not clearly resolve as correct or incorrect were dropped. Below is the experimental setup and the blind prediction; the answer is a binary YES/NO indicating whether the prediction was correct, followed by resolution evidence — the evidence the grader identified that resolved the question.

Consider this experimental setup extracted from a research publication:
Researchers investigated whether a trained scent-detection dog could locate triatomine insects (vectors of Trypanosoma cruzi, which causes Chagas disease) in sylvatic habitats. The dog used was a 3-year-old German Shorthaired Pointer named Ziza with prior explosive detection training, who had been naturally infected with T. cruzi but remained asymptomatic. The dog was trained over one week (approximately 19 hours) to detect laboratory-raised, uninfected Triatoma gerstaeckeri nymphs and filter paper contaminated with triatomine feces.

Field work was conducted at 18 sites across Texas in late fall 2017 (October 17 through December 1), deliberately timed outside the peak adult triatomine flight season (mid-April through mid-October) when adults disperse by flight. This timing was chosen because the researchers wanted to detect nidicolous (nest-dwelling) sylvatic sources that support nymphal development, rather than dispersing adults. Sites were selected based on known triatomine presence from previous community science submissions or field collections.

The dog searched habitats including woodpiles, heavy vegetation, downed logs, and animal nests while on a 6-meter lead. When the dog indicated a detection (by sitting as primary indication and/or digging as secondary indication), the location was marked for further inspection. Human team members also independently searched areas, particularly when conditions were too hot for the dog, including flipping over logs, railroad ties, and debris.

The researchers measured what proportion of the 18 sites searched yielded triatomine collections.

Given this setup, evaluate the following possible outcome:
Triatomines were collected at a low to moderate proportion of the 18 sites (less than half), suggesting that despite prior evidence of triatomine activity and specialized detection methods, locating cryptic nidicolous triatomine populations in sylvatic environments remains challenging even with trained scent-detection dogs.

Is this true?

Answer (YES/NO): YES